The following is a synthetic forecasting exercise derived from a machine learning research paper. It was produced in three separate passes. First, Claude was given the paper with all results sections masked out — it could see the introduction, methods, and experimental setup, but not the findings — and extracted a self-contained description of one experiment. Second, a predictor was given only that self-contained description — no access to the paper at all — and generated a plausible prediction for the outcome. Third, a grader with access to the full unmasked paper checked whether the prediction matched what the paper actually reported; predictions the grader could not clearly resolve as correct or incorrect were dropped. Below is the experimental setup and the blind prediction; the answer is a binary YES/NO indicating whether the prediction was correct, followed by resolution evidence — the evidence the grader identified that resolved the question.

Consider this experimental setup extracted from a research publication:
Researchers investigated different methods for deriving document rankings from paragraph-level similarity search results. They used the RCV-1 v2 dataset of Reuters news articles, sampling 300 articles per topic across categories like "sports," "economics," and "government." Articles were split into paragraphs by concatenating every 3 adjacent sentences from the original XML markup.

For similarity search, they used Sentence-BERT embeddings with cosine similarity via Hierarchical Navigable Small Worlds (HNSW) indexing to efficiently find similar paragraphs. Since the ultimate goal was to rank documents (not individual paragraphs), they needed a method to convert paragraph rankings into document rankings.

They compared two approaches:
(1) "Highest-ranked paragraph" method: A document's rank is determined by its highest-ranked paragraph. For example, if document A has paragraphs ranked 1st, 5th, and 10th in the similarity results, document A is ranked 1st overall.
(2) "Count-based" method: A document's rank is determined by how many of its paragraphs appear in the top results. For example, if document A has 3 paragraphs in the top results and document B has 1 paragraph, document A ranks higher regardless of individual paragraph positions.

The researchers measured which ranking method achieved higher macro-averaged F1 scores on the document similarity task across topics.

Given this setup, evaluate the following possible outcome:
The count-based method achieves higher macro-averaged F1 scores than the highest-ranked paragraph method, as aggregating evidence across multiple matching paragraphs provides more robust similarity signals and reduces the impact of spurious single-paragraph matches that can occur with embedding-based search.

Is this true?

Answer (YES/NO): NO